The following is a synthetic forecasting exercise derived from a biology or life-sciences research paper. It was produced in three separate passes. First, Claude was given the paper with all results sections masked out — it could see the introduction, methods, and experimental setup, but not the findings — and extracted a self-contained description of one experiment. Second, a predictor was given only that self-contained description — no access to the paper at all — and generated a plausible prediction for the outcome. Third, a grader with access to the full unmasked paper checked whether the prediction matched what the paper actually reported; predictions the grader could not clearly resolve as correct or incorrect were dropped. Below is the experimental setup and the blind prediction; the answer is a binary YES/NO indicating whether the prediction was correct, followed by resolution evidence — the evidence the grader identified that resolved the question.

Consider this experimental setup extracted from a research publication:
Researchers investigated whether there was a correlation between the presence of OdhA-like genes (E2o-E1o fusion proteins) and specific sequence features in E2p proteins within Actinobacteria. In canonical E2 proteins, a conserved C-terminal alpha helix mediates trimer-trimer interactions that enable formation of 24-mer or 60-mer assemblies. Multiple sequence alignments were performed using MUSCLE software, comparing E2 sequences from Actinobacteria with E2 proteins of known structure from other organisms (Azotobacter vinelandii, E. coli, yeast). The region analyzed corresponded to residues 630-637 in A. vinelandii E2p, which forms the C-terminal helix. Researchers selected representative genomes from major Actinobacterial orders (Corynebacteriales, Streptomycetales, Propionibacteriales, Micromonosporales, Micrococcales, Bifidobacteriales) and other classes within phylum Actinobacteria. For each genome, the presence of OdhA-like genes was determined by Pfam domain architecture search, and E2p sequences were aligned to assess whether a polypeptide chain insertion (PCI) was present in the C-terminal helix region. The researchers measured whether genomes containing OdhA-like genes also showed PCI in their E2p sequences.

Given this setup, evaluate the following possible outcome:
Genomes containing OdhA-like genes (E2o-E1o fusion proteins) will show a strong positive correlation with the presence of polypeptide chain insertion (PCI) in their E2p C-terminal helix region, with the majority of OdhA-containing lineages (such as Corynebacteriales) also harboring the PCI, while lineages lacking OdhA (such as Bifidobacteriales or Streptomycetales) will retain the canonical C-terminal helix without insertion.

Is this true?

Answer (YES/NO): NO